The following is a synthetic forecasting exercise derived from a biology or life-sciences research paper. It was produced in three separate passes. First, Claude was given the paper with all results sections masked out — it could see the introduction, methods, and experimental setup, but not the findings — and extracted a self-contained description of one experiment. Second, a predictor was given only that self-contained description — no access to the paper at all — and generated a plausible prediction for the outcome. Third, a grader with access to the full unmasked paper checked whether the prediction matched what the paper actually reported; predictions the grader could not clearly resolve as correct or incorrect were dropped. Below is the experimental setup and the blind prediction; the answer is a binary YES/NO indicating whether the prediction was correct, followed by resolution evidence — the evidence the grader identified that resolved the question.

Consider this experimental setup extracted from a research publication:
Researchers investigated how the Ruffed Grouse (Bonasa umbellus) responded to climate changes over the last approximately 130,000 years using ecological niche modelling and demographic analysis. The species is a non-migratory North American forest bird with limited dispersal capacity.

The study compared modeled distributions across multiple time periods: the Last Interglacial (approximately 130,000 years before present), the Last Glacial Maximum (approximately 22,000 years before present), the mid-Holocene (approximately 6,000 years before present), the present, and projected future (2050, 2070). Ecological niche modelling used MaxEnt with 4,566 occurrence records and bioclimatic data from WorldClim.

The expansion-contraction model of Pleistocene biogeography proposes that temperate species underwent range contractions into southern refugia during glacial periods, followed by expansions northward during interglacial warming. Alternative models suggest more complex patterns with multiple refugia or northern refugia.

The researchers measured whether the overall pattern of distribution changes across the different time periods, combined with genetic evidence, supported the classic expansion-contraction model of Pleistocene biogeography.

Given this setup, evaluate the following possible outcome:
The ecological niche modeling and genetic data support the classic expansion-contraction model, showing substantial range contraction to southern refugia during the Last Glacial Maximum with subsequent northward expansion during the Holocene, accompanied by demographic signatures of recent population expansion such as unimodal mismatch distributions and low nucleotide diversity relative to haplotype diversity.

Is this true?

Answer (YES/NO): NO